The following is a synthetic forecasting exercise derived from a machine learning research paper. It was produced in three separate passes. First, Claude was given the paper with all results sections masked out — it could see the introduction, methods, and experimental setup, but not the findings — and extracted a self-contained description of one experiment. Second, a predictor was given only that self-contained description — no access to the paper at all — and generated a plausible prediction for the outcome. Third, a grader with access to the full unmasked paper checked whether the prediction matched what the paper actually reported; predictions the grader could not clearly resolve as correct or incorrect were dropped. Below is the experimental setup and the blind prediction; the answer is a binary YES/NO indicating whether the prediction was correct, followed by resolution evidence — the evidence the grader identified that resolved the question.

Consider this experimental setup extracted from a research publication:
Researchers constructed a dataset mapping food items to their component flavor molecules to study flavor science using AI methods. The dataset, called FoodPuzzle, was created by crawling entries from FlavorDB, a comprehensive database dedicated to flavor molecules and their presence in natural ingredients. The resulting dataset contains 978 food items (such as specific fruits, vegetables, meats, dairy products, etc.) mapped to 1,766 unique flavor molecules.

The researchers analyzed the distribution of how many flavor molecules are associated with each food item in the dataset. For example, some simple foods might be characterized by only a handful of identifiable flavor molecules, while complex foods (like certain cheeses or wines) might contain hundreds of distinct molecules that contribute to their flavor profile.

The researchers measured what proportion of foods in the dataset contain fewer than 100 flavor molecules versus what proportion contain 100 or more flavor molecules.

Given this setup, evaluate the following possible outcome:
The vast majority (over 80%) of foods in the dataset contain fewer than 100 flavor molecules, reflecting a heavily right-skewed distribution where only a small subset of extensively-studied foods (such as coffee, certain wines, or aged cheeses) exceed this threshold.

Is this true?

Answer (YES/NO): NO